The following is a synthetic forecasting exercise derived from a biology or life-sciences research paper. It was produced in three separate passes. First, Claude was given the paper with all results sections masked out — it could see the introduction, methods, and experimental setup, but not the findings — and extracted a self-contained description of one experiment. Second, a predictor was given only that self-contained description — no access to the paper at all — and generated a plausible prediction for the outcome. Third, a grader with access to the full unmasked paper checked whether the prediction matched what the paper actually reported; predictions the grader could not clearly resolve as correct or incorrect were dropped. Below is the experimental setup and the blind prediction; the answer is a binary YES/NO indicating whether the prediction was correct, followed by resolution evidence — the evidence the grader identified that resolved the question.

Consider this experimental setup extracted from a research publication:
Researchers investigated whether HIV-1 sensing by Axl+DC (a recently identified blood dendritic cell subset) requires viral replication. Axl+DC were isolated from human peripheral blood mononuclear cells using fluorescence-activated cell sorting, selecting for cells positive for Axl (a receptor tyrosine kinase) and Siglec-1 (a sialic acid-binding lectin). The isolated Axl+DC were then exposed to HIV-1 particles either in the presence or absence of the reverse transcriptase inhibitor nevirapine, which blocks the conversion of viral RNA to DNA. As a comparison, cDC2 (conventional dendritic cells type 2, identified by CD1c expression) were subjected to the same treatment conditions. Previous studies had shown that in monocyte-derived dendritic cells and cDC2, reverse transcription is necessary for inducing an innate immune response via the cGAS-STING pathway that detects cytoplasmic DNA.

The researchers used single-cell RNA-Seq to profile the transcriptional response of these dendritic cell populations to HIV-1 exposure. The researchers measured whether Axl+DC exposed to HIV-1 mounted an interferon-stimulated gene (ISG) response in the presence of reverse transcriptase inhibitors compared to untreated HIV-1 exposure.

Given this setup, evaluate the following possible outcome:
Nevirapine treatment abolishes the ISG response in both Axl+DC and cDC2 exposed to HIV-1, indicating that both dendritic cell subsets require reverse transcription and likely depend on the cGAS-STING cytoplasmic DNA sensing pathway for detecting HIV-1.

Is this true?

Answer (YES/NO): NO